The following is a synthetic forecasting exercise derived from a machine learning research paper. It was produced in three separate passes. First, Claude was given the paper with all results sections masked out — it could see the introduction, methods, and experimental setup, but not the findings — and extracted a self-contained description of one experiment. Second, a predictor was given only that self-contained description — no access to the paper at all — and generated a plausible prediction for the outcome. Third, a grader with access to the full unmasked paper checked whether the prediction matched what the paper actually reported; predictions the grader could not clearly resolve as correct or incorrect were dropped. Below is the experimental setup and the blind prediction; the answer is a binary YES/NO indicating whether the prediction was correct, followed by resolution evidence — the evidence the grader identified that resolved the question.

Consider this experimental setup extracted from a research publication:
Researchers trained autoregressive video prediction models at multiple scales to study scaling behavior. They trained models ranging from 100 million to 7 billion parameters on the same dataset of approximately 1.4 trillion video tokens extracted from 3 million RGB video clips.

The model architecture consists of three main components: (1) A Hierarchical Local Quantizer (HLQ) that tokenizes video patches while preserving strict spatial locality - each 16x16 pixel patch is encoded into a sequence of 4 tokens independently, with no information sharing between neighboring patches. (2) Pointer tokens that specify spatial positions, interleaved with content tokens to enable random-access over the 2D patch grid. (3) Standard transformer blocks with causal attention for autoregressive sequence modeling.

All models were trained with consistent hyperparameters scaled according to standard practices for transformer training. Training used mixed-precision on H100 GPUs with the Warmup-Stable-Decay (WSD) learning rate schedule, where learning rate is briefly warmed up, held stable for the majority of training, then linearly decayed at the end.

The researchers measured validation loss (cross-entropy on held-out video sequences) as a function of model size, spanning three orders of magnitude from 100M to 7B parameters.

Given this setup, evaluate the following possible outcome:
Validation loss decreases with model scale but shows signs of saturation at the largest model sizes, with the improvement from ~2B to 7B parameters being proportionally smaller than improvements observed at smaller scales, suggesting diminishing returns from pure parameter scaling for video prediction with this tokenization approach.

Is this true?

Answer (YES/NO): NO